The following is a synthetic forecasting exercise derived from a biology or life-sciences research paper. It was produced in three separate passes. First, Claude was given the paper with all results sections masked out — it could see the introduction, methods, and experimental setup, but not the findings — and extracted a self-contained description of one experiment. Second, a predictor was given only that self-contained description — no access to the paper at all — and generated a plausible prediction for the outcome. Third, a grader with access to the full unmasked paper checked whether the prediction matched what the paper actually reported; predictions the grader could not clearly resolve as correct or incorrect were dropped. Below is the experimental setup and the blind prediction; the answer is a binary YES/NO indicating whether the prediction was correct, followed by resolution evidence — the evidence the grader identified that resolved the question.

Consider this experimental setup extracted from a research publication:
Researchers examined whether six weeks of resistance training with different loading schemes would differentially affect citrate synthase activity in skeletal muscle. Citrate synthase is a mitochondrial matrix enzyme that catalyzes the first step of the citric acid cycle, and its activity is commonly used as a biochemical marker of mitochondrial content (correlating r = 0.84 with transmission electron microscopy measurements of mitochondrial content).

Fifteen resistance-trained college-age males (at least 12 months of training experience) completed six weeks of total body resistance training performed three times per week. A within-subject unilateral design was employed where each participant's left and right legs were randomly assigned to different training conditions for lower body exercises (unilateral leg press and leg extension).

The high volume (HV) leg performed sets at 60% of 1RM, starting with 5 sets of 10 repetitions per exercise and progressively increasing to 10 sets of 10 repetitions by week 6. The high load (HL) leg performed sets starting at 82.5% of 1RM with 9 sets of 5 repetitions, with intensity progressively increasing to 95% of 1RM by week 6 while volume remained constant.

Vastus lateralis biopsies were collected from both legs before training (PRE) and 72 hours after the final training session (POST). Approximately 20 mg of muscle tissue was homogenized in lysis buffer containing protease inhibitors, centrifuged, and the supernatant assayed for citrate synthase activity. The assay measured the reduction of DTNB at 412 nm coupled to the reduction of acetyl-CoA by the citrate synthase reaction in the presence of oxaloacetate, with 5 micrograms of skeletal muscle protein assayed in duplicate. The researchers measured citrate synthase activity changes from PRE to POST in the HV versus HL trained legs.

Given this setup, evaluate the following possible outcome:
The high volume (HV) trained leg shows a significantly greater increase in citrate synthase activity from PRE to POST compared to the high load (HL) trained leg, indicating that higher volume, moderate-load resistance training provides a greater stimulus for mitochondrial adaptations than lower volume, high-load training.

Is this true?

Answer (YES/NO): NO